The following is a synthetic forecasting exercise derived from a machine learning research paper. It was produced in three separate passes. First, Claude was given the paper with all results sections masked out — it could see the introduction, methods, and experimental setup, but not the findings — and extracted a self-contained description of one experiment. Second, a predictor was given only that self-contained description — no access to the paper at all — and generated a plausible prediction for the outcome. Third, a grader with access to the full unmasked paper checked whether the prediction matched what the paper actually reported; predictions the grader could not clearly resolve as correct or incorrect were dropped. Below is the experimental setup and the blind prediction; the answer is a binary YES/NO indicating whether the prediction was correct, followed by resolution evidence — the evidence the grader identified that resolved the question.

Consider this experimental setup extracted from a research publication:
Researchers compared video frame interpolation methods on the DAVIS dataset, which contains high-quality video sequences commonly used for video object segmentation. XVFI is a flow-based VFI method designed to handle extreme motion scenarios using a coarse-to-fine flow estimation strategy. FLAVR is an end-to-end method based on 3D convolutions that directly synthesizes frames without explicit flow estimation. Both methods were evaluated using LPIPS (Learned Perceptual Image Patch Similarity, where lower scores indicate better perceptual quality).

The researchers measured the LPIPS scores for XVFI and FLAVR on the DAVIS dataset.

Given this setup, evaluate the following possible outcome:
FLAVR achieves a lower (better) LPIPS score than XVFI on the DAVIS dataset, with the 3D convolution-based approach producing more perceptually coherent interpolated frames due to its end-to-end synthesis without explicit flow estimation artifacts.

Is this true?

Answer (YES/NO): NO